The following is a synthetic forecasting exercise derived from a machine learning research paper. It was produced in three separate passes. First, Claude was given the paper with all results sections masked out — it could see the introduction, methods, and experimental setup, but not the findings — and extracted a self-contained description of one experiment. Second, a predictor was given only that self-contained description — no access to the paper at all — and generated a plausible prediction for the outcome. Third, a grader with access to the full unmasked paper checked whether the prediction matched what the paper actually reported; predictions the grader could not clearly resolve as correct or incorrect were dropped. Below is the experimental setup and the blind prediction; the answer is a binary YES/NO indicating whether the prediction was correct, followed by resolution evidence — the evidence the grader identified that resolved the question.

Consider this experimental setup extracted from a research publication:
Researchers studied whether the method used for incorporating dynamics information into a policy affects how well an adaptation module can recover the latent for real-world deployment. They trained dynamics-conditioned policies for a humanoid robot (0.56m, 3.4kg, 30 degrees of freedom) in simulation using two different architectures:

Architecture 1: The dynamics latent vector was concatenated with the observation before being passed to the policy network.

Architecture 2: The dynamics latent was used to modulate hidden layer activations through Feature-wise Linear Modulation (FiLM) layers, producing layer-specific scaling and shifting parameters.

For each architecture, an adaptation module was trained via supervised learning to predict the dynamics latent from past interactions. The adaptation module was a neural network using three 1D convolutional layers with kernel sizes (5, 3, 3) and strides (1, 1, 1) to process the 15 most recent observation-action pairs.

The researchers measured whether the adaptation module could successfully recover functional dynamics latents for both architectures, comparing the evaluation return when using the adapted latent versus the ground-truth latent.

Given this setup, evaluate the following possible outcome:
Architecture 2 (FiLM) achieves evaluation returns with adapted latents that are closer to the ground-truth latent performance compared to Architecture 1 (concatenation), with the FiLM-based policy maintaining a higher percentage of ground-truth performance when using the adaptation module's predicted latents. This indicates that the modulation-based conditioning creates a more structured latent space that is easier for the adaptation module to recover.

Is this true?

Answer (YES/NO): NO